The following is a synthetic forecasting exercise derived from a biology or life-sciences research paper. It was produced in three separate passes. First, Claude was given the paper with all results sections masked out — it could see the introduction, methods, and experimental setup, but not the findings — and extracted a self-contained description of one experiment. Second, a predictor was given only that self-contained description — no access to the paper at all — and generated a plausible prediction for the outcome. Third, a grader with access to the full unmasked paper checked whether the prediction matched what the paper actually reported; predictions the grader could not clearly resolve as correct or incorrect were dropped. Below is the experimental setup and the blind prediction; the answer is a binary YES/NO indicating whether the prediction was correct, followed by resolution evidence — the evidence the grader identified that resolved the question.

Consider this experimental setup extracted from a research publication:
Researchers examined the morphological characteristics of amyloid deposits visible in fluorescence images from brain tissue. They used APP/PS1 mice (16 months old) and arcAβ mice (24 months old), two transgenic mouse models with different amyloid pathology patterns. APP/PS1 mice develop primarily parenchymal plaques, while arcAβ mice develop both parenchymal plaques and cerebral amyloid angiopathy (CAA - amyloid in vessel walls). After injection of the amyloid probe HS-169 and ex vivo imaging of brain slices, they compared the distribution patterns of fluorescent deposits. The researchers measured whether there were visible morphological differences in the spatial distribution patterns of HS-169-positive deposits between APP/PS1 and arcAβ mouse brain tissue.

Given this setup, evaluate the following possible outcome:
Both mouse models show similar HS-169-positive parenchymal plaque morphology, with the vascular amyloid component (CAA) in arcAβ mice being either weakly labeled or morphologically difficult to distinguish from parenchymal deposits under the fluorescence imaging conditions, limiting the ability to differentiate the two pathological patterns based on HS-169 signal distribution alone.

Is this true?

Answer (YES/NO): NO